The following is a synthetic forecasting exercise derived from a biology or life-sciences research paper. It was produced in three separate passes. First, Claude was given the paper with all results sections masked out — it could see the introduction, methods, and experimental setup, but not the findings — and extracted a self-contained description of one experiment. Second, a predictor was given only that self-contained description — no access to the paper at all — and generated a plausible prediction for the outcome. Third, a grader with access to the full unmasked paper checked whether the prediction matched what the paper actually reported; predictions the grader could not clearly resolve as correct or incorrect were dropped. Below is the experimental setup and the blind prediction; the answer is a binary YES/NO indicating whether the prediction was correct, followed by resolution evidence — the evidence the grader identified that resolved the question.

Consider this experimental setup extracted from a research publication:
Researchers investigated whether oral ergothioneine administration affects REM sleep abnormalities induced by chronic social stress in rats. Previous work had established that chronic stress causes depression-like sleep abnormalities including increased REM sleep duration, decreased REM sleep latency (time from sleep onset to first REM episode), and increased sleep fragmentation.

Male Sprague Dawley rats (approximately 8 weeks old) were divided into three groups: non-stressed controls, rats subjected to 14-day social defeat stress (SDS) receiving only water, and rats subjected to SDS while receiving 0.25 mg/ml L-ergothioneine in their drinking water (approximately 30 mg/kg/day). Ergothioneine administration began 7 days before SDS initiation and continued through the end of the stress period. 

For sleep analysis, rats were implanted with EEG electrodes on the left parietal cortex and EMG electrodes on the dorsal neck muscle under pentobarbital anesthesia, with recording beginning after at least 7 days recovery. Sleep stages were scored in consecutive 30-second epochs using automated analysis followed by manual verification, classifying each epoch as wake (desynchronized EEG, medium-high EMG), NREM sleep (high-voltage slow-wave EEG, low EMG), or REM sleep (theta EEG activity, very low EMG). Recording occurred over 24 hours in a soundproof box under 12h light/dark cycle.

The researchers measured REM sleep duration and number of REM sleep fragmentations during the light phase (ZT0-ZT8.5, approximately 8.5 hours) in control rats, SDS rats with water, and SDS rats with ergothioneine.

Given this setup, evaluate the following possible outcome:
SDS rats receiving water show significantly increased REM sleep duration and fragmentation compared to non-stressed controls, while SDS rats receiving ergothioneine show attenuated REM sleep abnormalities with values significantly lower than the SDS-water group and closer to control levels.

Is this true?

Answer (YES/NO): YES